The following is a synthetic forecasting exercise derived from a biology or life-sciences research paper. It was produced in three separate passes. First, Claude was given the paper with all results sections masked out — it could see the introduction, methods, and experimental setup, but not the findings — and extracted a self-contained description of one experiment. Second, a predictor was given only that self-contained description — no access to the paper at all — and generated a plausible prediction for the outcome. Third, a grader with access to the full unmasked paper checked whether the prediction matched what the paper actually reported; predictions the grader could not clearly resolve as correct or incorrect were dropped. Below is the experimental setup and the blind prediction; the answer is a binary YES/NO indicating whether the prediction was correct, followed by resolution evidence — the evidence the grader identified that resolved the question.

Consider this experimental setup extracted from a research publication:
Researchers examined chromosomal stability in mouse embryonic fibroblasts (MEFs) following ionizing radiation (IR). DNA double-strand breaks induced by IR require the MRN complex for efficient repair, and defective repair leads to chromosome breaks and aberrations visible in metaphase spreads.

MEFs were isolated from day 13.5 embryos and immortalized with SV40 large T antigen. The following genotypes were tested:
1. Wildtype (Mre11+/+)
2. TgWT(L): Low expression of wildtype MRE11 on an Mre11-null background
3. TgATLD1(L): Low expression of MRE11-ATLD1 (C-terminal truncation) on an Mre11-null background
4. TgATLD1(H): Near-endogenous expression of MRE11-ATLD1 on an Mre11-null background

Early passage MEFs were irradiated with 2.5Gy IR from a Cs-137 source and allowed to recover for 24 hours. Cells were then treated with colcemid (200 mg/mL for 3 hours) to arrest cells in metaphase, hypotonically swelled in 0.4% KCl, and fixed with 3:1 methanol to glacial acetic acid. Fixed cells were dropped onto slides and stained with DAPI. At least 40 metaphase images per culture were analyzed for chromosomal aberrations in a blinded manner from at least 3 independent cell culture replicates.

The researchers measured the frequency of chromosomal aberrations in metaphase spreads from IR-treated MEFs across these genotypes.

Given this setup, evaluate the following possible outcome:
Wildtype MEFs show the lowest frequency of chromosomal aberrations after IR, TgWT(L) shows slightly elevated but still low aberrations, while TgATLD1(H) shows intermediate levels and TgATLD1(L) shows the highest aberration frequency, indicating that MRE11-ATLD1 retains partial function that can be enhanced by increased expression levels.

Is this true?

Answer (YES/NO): NO